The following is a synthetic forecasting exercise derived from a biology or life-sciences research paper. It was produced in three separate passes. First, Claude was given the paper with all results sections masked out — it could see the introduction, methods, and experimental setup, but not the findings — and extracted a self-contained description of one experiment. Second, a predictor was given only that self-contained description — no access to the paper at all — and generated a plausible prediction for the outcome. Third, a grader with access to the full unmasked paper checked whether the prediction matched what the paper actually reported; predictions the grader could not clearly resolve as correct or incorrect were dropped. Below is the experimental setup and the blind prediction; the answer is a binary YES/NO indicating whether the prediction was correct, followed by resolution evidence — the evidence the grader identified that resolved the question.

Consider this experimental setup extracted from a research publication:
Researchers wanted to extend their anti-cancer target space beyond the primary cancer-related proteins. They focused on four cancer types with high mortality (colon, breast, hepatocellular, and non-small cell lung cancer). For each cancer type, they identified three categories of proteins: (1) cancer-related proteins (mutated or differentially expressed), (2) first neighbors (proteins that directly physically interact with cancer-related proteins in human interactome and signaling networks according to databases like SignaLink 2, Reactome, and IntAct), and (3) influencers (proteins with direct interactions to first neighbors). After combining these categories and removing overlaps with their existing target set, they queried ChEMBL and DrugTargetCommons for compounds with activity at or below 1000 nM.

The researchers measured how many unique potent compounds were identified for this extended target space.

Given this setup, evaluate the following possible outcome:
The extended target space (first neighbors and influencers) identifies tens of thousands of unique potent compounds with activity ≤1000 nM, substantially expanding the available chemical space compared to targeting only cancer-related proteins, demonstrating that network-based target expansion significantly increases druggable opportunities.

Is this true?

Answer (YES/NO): NO